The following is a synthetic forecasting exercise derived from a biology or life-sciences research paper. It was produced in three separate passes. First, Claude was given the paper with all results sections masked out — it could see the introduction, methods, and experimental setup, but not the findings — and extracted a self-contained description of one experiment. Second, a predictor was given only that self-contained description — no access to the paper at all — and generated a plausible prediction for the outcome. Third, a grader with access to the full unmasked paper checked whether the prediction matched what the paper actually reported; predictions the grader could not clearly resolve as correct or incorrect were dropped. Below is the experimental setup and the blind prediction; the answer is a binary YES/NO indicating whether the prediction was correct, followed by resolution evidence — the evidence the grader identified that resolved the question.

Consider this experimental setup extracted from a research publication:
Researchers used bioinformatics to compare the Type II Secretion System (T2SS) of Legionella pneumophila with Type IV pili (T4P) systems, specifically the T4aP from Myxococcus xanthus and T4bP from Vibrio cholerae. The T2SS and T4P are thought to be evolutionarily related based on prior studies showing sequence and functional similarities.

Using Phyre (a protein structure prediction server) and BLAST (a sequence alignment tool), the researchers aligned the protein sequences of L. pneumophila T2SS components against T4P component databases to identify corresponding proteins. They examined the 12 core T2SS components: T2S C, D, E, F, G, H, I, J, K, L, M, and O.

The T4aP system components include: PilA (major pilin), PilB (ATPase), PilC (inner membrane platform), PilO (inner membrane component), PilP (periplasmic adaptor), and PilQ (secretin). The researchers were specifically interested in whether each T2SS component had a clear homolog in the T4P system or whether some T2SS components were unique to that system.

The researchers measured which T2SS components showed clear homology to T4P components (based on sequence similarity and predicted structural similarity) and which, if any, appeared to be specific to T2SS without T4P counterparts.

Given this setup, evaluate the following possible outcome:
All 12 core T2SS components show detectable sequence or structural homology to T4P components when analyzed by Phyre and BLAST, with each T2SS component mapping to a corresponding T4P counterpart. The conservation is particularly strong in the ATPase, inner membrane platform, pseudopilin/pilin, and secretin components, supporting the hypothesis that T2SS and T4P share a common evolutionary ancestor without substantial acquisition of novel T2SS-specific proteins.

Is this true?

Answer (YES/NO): NO